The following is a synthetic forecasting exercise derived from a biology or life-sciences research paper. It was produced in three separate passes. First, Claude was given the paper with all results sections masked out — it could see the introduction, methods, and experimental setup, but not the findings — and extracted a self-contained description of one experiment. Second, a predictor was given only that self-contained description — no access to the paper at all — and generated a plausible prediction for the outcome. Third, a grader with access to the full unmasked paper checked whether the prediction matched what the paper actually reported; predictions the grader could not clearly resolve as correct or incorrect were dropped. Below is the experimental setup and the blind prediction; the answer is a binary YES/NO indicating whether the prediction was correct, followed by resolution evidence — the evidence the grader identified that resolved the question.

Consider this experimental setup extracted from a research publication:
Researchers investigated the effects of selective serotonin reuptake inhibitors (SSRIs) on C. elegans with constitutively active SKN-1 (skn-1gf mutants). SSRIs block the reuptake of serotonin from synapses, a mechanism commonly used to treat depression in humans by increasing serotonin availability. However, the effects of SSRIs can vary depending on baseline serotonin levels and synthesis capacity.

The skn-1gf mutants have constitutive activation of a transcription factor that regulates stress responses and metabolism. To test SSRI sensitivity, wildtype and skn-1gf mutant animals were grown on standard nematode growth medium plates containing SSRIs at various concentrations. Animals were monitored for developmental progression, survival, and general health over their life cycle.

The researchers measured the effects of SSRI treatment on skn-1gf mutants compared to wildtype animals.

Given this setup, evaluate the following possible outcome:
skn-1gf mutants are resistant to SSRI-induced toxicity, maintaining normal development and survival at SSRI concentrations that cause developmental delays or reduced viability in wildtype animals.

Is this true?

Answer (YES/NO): NO